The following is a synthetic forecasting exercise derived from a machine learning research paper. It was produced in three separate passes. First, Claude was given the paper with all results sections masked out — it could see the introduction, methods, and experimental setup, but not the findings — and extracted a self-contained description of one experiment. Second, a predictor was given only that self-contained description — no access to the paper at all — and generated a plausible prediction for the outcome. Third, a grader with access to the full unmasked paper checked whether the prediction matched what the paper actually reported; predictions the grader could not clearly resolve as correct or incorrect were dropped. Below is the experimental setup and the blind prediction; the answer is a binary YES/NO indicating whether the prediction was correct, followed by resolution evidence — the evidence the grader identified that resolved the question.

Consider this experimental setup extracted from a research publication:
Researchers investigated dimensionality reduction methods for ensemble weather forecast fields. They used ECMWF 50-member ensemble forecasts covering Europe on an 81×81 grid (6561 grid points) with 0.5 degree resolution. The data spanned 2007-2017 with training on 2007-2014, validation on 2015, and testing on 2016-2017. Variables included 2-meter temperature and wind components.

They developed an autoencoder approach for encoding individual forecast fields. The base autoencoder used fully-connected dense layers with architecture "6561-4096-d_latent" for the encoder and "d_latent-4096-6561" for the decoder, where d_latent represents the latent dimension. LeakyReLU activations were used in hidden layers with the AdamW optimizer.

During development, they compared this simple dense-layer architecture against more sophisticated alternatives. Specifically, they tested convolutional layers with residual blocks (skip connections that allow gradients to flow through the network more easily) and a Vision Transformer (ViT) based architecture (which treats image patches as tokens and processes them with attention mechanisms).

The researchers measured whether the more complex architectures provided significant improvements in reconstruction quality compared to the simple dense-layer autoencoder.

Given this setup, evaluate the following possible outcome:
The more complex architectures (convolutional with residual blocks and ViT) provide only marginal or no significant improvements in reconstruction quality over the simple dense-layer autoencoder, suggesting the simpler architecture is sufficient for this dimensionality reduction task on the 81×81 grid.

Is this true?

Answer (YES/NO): YES